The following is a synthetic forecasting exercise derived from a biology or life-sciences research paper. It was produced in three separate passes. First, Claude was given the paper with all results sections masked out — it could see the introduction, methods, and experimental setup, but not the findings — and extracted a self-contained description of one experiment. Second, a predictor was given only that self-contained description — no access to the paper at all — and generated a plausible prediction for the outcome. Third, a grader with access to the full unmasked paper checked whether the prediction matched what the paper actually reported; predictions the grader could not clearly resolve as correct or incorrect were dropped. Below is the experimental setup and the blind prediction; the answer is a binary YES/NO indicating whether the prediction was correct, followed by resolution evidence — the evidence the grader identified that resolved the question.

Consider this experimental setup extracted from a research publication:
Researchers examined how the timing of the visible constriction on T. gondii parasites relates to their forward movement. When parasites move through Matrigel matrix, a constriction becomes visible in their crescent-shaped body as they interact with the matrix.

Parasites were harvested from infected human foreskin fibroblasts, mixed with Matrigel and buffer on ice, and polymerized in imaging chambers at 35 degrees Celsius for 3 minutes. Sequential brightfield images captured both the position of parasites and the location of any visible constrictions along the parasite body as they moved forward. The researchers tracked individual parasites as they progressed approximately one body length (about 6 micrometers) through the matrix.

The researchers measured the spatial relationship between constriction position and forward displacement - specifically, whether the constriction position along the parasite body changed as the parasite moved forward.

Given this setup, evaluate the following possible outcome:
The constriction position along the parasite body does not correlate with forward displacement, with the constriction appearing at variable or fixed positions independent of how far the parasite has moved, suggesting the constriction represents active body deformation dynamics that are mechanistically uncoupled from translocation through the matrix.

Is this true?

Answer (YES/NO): NO